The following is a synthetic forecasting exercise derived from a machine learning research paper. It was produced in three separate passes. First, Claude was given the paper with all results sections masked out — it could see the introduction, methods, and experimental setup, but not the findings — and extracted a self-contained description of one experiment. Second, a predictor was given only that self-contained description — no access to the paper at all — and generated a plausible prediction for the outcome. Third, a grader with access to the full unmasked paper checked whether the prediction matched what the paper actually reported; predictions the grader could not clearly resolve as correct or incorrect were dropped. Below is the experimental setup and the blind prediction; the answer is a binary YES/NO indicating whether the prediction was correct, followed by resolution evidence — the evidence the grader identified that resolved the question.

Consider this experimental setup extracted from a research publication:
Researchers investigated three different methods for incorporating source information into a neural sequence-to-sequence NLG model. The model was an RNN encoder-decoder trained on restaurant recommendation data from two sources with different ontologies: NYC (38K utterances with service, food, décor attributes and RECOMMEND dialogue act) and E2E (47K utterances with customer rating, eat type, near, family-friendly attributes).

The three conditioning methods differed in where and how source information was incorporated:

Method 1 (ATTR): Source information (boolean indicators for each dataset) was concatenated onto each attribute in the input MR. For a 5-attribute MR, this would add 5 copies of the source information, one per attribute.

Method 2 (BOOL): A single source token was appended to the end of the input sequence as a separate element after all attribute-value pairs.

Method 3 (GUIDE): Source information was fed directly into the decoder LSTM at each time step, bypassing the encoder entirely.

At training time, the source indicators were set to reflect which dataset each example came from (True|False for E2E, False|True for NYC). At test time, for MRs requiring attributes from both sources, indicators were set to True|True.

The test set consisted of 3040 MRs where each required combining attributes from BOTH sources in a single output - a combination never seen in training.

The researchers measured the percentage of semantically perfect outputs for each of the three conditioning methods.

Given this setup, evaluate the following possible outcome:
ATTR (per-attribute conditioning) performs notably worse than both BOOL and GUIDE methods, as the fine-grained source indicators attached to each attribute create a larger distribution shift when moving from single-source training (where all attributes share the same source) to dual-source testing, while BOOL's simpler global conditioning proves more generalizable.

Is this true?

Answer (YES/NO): NO